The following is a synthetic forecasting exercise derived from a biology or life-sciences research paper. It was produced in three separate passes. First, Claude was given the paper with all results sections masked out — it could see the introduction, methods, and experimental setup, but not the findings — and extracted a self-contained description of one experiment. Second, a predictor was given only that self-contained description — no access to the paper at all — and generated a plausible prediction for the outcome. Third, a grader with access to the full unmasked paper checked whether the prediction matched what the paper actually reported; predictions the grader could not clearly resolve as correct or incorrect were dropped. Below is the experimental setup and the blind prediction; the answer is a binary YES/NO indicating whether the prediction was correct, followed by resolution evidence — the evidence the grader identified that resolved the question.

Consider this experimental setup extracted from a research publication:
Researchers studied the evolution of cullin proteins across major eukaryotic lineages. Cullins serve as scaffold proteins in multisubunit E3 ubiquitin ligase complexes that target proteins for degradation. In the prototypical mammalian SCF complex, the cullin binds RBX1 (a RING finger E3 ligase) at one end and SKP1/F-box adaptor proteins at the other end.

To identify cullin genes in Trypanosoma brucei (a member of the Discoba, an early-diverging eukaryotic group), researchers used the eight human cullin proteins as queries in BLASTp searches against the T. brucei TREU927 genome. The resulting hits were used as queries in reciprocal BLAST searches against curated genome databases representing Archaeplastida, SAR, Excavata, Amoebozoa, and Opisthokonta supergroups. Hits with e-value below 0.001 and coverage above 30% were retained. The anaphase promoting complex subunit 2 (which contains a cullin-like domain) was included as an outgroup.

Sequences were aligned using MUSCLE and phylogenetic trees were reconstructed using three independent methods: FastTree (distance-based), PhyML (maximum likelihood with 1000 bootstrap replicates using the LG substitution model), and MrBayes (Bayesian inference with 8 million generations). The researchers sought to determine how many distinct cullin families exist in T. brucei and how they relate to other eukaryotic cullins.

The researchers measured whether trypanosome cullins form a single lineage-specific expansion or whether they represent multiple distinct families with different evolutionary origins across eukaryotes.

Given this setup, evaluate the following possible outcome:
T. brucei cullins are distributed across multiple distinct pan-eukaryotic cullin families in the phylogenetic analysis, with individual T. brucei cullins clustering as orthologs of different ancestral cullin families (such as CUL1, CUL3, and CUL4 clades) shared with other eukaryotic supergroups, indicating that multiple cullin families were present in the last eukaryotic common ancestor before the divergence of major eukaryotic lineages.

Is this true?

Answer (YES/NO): NO